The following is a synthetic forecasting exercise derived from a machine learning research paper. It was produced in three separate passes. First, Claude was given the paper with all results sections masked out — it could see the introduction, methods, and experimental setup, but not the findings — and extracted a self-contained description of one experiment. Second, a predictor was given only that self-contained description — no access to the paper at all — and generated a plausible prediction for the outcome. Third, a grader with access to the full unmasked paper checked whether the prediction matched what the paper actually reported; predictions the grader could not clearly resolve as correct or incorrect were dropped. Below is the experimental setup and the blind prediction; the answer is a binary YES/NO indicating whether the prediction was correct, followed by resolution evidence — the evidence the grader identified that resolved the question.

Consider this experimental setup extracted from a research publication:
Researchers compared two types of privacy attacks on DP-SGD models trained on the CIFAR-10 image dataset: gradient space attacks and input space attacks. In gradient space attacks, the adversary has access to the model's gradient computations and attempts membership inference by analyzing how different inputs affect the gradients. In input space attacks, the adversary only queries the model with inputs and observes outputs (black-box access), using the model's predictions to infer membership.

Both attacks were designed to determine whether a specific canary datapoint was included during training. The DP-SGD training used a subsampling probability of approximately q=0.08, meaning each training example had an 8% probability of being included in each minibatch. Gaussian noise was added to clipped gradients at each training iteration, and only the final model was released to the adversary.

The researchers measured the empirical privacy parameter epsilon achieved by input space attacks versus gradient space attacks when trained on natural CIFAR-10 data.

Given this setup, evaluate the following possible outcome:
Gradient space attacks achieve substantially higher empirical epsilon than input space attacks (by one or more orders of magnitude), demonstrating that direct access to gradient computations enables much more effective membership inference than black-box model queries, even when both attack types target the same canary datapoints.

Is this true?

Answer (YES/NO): NO